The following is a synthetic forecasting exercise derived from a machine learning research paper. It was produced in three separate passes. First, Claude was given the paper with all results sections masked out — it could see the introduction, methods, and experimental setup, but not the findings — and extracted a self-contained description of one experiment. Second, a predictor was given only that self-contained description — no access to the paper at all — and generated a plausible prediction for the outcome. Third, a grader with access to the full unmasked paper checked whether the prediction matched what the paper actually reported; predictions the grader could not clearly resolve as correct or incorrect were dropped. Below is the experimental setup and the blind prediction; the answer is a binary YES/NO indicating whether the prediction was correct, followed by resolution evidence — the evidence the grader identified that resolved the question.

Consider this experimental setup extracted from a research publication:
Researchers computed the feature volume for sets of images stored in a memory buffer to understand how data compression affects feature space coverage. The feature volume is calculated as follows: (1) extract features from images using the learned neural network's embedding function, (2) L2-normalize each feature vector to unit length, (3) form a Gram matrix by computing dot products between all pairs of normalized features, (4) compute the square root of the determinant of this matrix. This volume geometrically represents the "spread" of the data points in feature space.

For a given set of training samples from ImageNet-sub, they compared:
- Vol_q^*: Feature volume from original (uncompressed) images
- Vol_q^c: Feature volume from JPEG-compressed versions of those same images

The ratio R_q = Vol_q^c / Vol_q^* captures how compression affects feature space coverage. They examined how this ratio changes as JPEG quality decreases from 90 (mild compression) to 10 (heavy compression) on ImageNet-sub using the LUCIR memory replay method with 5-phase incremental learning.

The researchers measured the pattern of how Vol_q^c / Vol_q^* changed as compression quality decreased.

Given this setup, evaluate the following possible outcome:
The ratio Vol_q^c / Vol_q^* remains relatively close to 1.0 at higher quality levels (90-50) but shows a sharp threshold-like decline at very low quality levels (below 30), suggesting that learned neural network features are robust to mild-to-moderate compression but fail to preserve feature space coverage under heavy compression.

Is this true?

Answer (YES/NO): NO